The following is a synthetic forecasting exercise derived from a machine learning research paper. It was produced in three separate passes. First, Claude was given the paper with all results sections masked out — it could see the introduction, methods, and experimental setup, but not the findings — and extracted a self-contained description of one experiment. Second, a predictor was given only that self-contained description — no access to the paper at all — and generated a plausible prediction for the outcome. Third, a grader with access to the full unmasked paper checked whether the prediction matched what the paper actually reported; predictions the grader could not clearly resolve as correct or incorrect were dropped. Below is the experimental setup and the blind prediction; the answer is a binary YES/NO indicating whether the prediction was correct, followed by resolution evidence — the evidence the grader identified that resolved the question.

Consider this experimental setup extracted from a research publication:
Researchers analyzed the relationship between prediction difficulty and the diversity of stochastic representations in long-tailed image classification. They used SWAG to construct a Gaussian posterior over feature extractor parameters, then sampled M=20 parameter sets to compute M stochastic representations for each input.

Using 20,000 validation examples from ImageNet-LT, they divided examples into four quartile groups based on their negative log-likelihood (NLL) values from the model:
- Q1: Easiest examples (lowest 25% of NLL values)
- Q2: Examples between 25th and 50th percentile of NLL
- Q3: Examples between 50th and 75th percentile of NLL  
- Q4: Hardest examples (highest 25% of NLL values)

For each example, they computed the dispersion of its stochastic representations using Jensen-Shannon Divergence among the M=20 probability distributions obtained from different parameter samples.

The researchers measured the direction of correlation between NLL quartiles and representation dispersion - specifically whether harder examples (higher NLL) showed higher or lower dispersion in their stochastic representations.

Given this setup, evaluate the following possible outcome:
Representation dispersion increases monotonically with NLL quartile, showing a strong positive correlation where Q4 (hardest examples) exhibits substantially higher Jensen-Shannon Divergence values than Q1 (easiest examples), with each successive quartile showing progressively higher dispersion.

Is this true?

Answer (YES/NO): NO